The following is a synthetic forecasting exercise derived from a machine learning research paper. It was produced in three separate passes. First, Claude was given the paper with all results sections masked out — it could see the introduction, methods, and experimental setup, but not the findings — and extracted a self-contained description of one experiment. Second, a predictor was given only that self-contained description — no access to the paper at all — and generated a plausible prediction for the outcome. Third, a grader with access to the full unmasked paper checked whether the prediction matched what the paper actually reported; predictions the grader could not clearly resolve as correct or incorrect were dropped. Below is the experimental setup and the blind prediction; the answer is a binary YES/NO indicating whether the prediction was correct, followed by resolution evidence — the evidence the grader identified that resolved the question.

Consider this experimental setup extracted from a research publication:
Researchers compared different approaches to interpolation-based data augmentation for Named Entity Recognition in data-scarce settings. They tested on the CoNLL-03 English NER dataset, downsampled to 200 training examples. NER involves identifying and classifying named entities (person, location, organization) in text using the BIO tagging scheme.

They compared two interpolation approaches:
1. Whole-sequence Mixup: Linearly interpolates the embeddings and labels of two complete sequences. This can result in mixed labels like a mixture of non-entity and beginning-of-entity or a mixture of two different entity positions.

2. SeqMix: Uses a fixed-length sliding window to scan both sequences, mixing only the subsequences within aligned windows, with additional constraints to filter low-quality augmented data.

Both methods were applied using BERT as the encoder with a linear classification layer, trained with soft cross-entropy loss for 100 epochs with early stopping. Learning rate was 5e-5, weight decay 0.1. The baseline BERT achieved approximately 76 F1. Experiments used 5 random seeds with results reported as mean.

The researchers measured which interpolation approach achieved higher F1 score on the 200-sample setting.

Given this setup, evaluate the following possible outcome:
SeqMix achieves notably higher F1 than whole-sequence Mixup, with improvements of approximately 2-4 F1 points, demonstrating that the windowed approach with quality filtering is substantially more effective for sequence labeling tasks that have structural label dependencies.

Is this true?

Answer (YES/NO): YES